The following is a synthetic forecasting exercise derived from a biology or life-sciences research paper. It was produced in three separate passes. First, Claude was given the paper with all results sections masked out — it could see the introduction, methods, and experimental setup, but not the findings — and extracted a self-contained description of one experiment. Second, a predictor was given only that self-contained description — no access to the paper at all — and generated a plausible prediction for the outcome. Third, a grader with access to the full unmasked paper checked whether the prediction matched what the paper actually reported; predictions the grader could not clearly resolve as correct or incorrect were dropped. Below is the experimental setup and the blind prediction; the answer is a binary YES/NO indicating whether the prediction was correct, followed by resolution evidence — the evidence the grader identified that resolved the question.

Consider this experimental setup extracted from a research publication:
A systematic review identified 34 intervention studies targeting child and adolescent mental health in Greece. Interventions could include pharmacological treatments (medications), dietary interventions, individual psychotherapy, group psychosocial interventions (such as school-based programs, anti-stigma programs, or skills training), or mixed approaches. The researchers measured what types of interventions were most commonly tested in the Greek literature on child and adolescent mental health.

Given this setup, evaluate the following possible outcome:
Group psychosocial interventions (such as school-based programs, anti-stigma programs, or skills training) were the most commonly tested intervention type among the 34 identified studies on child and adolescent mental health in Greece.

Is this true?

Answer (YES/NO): YES